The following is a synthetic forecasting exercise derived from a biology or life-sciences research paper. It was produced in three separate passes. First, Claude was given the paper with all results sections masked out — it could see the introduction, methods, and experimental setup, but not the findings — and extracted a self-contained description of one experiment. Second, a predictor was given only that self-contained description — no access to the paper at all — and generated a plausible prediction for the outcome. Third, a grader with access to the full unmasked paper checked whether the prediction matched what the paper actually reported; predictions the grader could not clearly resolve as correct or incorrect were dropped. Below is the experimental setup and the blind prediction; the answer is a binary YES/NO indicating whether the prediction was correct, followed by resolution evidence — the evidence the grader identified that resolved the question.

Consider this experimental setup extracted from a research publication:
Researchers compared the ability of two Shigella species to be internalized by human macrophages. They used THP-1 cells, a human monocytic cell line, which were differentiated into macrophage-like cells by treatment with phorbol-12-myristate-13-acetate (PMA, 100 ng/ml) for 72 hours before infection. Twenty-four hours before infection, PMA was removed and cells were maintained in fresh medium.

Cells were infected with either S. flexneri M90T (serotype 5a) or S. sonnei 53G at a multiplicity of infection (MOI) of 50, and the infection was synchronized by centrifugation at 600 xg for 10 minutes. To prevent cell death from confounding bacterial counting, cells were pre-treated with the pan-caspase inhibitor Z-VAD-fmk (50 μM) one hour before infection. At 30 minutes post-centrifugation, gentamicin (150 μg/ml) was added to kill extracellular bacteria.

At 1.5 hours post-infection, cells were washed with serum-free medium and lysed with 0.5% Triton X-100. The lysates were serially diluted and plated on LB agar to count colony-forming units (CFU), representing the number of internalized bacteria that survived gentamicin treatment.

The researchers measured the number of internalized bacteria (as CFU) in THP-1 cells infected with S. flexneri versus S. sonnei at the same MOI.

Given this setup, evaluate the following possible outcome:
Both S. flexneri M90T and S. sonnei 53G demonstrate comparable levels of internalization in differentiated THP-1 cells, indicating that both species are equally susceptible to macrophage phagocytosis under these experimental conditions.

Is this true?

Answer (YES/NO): NO